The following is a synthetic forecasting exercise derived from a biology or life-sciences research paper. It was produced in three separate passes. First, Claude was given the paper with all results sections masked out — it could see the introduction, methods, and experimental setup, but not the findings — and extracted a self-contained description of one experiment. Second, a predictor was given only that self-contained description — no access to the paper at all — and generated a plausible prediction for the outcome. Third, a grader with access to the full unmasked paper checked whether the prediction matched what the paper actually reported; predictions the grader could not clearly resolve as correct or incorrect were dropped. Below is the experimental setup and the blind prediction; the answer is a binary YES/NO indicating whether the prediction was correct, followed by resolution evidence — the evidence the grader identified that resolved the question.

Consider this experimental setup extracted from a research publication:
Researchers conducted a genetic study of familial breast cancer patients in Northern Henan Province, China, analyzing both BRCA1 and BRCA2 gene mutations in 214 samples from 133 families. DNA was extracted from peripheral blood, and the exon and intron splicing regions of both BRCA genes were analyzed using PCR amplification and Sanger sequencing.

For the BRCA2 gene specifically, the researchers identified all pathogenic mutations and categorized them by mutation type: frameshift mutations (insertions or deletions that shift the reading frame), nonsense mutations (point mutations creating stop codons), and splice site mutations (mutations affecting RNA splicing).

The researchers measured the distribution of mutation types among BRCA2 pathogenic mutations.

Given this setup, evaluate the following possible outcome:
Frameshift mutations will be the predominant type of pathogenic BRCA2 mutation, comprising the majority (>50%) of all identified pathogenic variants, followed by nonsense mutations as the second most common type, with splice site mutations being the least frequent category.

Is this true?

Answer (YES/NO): NO